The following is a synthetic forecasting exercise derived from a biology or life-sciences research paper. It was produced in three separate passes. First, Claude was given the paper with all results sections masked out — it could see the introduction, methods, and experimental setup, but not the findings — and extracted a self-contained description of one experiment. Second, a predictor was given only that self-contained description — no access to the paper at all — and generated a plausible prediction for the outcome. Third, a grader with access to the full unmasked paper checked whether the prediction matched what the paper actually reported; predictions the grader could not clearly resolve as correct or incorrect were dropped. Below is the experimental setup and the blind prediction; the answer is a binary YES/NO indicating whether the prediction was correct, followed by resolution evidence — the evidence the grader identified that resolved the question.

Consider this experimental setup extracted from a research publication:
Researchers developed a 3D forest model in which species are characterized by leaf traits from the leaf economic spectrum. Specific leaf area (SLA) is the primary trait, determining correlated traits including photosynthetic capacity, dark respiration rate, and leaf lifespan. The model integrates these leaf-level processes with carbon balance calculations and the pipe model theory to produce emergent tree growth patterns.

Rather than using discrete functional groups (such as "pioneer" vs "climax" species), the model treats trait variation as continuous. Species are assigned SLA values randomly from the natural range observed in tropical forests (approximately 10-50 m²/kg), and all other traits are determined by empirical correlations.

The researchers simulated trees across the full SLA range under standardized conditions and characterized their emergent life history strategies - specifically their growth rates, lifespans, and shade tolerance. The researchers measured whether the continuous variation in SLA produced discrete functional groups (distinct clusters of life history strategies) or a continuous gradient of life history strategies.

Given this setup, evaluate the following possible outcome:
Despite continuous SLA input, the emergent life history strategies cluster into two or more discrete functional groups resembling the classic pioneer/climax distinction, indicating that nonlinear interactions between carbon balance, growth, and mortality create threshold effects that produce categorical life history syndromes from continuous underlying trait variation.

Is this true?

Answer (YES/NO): NO